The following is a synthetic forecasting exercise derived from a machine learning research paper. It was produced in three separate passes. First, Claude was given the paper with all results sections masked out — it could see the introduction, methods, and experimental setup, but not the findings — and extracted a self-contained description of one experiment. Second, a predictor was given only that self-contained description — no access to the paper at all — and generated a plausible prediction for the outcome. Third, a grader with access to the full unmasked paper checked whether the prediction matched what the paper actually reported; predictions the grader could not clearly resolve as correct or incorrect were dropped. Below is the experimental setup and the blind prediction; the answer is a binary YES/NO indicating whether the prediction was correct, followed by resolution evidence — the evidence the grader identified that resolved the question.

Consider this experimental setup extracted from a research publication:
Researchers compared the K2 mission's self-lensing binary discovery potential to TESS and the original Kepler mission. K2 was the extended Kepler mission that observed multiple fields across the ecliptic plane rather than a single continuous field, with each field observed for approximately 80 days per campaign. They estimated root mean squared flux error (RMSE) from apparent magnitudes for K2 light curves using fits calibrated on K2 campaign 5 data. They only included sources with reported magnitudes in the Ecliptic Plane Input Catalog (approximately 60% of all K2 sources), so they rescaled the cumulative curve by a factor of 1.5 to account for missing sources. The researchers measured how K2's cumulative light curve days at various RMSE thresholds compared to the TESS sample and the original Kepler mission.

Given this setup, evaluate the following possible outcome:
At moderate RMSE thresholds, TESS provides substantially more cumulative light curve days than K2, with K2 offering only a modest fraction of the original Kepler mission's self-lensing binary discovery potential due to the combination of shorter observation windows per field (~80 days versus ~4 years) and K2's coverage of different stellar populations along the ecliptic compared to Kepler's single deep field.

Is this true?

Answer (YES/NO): NO